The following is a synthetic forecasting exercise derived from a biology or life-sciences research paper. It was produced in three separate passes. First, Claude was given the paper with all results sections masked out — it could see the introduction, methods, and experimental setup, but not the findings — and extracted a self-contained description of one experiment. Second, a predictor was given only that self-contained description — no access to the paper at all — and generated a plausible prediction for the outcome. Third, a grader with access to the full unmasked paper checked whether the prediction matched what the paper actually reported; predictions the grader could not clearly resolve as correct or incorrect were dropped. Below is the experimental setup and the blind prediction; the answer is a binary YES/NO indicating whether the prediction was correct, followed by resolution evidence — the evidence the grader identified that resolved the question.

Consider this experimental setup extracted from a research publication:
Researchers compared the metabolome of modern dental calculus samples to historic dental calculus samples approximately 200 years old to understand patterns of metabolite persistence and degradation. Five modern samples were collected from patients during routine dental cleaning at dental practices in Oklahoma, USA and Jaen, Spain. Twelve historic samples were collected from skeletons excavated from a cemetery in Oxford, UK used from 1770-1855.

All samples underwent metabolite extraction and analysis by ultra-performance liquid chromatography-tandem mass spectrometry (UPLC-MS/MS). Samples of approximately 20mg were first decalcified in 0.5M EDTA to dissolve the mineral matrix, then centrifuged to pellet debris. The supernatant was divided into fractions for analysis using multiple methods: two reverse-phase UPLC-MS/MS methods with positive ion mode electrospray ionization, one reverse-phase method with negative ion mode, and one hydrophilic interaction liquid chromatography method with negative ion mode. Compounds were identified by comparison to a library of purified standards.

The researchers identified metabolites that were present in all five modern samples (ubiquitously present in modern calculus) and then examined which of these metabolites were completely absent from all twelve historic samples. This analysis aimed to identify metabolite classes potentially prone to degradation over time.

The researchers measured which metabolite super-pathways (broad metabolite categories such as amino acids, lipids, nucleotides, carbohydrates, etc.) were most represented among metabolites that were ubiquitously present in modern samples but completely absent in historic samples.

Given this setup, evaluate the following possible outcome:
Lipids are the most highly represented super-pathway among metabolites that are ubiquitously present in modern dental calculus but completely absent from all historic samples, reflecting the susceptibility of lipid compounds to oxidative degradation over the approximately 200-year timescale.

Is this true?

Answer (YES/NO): NO